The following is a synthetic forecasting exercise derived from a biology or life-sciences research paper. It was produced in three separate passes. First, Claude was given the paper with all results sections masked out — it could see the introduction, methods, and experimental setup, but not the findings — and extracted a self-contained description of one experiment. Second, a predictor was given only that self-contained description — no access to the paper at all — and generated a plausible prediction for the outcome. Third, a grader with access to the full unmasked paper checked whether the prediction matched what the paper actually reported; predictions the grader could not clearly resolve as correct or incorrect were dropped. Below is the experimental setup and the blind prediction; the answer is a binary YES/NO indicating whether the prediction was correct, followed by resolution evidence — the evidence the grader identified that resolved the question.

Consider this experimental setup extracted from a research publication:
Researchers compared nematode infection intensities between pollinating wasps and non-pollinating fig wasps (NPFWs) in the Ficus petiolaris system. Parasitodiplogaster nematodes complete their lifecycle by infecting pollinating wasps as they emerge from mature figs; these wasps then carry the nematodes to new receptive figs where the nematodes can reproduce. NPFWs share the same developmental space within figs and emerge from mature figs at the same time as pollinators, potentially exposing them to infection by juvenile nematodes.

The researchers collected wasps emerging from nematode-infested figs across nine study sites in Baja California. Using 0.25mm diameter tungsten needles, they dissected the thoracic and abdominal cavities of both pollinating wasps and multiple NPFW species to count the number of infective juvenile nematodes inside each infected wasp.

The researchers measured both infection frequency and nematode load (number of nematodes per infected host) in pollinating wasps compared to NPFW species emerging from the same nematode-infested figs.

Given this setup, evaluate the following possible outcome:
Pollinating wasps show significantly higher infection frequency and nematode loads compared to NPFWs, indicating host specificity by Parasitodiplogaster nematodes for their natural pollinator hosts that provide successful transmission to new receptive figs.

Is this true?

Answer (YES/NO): NO